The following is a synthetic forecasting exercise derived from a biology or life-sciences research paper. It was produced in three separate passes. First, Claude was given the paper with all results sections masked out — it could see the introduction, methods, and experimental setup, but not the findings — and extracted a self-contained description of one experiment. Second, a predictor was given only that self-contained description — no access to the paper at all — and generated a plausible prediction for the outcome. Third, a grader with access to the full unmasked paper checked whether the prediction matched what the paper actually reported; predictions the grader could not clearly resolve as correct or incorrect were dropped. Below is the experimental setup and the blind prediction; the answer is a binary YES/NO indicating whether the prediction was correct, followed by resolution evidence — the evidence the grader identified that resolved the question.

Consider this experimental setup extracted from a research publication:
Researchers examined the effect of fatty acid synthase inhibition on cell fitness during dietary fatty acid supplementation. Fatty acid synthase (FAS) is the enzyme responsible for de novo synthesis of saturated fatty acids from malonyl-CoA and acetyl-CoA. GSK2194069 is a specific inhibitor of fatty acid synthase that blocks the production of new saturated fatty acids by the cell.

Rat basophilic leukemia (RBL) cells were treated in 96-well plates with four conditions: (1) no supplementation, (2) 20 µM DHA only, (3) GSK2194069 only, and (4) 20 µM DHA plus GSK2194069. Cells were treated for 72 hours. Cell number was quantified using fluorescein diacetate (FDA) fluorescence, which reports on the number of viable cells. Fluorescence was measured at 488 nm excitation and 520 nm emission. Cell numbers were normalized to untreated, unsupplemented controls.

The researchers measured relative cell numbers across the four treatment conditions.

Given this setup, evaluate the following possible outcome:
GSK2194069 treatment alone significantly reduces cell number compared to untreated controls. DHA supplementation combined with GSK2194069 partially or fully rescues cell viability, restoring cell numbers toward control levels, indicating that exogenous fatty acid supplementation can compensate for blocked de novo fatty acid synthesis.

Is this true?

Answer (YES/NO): NO